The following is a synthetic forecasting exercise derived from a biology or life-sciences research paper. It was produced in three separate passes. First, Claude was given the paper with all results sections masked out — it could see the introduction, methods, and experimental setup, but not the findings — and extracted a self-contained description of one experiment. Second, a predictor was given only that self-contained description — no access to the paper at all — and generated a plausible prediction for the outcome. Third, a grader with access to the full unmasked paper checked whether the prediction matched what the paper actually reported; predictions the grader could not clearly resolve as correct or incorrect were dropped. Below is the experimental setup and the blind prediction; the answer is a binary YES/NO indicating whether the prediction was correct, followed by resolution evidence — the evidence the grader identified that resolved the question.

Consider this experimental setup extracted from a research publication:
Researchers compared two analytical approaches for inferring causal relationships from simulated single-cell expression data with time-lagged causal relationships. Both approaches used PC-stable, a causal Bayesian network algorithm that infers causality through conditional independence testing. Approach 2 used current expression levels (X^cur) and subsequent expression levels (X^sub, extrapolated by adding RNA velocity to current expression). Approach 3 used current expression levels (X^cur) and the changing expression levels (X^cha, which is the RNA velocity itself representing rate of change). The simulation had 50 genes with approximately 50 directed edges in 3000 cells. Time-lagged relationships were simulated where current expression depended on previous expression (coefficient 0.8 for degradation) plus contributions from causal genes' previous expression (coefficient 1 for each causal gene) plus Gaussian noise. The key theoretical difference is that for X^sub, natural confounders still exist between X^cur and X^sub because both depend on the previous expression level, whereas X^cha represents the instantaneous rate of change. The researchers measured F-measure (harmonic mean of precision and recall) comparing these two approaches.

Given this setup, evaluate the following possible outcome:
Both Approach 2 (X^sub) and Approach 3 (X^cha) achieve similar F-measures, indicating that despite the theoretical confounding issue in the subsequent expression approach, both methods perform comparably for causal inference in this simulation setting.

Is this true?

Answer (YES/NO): NO